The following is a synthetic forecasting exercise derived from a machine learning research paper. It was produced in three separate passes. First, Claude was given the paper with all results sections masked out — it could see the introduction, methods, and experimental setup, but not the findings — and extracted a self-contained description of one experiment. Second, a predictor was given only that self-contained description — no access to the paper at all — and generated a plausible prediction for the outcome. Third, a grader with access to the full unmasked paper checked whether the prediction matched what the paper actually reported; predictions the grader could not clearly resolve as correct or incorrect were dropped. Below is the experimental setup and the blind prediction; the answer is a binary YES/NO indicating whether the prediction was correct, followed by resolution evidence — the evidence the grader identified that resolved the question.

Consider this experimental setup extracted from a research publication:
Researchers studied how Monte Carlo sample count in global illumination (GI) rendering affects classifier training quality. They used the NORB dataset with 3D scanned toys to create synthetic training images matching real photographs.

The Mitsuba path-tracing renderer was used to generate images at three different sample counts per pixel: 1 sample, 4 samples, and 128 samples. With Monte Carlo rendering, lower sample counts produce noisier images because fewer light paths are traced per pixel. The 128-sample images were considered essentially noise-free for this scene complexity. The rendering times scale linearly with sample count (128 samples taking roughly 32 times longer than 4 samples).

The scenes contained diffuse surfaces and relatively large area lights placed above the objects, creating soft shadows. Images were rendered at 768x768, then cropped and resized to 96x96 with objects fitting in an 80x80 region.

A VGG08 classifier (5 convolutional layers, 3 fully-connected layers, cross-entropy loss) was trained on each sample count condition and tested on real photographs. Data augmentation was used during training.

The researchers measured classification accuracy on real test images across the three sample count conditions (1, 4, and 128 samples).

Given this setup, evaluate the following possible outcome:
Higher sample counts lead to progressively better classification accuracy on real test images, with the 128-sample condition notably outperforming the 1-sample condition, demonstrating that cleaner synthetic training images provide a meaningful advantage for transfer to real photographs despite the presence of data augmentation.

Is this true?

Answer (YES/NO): YES